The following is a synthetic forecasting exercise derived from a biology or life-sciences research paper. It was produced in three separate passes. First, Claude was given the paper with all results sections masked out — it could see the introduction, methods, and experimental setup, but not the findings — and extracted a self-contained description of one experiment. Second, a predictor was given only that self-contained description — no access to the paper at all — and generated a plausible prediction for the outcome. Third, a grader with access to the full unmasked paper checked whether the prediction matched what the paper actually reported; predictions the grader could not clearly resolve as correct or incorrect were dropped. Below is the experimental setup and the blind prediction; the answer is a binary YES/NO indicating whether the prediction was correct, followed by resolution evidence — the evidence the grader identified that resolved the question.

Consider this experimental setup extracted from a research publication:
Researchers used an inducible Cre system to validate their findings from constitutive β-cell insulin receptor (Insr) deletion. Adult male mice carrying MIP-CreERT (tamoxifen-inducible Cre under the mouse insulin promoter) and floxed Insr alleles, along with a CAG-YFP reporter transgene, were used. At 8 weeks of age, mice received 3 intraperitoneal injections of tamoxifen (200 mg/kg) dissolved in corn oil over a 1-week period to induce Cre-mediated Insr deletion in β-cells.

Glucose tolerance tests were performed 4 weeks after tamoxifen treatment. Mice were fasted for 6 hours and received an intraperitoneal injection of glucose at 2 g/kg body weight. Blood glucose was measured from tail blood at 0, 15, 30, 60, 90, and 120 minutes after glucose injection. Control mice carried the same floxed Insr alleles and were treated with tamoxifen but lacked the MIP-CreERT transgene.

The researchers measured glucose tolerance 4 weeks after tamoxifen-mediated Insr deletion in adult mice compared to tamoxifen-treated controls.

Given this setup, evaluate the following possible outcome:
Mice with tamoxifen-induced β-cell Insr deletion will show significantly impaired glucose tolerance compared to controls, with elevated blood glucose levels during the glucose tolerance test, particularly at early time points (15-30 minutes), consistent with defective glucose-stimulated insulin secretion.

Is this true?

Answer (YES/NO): NO